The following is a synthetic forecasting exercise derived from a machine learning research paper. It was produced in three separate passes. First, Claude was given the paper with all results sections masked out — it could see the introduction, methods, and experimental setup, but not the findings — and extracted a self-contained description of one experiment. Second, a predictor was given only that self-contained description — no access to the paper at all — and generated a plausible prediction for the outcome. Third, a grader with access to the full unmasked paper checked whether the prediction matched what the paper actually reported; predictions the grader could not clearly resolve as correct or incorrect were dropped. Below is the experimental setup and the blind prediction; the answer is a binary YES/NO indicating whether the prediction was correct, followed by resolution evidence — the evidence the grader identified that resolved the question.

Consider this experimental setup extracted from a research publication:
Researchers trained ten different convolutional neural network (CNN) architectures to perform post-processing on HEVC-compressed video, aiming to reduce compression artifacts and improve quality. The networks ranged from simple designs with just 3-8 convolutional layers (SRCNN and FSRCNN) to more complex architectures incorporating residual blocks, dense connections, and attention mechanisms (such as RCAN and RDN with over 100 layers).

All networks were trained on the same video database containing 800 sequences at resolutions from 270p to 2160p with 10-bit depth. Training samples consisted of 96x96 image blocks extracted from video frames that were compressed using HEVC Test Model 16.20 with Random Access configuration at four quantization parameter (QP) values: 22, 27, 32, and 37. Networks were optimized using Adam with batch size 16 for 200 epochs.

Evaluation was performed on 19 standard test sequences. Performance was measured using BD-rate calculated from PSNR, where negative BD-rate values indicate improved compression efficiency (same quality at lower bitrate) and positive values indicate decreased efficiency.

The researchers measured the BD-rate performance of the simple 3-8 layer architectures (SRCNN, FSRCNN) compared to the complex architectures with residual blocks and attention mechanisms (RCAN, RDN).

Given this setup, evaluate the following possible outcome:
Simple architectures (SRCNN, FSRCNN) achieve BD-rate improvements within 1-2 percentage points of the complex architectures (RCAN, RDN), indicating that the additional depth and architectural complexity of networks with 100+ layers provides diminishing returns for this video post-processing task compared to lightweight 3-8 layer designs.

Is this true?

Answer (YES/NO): NO